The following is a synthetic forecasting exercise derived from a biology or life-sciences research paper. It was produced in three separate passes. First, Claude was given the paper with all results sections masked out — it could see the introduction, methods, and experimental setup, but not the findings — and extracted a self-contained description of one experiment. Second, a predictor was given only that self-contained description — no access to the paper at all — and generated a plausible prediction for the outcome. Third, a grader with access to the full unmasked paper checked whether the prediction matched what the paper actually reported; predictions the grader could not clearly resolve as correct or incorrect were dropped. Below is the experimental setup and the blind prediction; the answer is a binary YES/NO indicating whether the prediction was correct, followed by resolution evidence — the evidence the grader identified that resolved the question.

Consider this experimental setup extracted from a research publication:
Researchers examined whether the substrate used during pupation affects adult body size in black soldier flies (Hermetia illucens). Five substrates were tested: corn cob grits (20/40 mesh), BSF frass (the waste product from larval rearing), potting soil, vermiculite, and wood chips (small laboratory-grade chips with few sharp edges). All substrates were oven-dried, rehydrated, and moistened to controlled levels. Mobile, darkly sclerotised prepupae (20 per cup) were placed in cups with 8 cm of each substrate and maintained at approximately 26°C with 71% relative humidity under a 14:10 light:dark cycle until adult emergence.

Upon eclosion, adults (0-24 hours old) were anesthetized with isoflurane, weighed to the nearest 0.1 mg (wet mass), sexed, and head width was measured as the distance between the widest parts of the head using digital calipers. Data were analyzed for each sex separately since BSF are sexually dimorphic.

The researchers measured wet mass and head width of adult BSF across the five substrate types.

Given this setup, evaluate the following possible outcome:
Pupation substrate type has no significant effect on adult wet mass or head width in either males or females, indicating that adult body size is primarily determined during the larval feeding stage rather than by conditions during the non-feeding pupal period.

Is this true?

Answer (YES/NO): NO